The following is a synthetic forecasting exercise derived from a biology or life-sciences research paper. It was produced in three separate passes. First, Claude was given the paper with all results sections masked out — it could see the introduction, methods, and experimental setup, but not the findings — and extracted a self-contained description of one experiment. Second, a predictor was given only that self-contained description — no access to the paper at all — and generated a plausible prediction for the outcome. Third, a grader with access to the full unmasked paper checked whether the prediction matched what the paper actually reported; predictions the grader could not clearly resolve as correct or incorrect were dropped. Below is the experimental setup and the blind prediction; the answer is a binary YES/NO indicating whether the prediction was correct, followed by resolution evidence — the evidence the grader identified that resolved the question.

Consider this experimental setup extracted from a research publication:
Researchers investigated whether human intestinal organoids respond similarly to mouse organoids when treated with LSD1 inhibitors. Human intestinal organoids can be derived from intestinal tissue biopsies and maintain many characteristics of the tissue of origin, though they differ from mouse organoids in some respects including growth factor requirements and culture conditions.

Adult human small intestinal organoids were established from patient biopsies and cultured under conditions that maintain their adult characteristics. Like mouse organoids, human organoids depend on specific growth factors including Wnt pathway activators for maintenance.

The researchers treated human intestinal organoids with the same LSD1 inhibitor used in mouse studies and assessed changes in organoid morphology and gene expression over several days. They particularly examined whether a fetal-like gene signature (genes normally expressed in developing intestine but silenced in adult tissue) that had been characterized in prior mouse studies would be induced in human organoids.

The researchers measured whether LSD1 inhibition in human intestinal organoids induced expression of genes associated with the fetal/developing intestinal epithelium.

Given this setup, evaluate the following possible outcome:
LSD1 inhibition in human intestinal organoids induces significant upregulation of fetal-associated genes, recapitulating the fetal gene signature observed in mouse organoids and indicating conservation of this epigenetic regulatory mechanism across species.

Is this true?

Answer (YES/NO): YES